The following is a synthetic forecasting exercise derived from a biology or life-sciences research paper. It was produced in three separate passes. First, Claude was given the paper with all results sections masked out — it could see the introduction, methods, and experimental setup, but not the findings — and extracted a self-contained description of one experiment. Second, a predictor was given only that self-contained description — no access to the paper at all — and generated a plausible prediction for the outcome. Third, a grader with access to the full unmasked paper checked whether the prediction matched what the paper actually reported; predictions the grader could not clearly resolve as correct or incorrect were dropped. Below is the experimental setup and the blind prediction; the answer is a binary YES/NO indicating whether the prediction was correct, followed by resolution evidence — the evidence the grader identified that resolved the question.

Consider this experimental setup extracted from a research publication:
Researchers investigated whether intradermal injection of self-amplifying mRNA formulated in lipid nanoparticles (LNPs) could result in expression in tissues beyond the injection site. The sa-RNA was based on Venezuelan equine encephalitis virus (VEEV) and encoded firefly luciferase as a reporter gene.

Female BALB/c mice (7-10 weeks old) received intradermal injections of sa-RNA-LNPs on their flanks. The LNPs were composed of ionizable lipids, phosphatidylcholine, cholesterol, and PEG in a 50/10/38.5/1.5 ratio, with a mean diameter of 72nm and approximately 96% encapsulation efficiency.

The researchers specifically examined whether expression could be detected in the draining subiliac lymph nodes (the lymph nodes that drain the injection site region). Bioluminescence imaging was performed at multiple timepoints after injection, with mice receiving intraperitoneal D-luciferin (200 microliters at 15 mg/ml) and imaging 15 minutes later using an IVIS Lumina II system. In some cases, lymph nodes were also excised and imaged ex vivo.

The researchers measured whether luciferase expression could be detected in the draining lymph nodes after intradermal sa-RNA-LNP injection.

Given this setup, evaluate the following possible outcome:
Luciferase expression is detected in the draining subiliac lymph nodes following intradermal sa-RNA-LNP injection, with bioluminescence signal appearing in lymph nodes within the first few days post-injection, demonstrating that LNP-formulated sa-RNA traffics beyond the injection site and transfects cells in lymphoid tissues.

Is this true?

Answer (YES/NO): YES